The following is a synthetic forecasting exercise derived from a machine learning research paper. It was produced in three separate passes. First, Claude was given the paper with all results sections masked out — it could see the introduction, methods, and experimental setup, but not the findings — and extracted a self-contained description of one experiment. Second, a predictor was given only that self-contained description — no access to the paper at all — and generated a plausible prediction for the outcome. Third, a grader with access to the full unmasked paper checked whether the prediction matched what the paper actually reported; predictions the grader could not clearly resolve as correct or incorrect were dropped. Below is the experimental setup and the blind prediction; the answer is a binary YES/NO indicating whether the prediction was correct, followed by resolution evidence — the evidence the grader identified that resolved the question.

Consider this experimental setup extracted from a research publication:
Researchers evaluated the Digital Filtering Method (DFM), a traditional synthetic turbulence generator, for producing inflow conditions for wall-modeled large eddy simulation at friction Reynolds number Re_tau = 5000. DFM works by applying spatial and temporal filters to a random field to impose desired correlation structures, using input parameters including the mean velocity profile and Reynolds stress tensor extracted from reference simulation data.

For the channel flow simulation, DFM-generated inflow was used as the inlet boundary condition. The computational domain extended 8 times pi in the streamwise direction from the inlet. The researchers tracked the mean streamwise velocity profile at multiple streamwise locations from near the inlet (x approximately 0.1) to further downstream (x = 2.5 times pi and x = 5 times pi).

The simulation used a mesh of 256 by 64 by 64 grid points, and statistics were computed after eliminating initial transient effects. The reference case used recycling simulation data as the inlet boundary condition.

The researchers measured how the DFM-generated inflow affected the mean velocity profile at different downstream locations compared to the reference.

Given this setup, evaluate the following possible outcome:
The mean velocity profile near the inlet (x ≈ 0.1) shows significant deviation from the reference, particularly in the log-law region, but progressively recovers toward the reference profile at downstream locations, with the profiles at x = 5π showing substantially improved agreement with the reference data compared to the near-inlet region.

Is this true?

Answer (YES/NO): NO